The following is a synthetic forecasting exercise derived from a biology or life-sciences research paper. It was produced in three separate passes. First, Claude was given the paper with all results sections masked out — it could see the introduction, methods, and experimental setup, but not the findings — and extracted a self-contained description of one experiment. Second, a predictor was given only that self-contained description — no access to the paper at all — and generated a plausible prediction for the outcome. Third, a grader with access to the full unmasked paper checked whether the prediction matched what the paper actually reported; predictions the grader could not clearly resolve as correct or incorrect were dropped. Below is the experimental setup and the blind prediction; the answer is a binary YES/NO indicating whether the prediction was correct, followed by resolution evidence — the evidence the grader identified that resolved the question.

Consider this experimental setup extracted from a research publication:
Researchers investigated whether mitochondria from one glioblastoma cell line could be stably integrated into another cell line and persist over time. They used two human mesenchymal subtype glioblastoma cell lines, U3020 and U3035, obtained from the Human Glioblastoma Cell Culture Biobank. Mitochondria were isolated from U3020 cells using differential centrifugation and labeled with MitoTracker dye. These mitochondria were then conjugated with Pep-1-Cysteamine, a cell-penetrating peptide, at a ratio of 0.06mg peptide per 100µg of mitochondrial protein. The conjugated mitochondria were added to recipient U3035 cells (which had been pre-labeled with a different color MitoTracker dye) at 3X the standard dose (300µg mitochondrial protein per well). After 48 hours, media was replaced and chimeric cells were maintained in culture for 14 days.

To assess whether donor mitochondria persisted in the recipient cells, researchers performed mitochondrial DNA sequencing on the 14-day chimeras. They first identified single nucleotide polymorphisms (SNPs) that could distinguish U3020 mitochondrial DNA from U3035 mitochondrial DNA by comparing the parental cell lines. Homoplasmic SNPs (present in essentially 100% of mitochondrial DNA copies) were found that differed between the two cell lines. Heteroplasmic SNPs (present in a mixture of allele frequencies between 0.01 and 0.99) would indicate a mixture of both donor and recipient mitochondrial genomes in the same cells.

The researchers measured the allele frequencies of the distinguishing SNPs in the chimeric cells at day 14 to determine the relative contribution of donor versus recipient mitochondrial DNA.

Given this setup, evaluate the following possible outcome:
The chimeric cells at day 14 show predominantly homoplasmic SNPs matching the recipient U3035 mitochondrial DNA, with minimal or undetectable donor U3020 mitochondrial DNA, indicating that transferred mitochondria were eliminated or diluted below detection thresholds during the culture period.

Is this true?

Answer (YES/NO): NO